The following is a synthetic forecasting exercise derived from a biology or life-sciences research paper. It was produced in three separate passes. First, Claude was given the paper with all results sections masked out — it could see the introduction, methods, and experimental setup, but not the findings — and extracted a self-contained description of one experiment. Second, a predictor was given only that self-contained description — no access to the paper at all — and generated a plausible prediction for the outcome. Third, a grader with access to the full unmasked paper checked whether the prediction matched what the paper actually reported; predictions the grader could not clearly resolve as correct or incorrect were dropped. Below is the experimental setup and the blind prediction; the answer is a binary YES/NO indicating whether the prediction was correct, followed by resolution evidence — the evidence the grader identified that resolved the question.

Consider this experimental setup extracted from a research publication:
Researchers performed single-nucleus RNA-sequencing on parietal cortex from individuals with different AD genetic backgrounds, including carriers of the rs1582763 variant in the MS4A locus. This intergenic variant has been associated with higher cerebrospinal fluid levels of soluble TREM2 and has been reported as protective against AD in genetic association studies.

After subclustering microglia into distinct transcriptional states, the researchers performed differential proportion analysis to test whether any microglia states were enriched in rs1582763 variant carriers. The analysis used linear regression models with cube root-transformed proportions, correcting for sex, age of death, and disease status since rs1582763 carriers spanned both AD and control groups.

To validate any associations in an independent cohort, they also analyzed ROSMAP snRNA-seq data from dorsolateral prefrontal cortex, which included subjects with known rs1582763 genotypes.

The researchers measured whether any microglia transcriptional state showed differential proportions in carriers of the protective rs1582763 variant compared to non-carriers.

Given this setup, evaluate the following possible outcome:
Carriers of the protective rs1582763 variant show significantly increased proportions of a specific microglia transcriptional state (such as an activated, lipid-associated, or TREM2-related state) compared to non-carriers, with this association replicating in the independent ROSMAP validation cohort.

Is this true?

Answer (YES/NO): NO